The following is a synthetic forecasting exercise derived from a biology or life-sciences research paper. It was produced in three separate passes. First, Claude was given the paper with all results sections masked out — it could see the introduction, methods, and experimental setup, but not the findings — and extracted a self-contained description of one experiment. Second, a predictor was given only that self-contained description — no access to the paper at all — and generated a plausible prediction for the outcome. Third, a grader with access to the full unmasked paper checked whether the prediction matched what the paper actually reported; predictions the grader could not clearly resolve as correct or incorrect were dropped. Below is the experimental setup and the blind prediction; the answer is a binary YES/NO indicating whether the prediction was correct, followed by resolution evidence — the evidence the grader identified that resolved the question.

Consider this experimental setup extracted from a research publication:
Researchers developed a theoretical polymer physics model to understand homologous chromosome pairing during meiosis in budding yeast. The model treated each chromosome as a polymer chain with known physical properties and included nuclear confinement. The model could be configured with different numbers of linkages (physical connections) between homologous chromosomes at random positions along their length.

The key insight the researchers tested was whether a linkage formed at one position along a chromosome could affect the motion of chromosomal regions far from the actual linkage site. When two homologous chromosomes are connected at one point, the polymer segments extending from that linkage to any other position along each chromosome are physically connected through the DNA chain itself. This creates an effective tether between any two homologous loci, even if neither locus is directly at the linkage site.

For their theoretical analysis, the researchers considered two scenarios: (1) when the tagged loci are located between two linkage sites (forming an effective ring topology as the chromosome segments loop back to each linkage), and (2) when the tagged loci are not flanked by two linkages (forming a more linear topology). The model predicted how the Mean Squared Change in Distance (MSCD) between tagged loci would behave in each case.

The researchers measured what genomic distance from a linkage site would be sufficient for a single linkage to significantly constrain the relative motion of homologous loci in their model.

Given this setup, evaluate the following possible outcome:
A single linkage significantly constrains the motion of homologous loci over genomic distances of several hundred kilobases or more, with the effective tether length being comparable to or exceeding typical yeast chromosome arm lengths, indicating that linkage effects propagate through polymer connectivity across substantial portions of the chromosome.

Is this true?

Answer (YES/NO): YES